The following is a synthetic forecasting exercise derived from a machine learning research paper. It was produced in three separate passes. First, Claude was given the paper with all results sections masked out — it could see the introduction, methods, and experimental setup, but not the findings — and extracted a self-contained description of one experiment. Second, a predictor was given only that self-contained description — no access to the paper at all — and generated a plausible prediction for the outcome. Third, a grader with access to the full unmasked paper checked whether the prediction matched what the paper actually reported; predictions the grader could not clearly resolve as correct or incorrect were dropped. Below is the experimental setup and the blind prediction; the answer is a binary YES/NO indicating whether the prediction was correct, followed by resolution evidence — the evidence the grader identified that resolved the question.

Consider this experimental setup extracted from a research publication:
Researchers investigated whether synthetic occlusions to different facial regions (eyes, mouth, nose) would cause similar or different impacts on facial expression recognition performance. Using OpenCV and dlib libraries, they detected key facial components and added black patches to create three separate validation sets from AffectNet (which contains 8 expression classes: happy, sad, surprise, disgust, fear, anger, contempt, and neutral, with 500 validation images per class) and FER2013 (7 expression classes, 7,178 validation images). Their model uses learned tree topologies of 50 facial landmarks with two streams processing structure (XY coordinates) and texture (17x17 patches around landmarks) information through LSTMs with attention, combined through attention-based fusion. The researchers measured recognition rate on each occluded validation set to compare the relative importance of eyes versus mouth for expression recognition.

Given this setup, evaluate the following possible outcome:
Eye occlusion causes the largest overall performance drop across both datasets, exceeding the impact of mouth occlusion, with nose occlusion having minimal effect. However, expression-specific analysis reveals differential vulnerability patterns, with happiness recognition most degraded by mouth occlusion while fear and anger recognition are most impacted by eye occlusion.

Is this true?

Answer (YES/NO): NO